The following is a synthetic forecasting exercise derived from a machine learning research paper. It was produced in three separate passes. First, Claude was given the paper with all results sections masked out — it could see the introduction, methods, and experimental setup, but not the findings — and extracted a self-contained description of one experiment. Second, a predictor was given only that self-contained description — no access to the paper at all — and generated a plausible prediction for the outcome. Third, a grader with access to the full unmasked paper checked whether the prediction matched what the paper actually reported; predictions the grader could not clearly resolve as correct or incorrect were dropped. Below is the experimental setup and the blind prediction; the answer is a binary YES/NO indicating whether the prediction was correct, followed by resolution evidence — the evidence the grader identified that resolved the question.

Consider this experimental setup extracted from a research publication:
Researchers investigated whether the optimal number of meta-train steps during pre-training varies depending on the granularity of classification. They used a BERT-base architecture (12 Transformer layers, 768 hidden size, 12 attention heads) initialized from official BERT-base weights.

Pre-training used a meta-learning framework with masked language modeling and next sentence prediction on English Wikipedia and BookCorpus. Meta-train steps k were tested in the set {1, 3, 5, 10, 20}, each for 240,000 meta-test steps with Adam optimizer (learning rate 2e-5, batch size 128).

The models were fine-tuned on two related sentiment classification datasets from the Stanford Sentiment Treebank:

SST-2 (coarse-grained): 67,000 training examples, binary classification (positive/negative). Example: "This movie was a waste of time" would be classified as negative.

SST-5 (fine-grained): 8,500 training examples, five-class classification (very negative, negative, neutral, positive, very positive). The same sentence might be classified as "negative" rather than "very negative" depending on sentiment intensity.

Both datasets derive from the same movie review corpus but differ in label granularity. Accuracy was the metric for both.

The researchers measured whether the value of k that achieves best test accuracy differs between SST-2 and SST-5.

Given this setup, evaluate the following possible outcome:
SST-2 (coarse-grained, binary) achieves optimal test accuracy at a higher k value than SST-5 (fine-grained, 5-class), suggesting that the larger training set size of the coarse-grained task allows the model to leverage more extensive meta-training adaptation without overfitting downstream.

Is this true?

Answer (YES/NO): NO